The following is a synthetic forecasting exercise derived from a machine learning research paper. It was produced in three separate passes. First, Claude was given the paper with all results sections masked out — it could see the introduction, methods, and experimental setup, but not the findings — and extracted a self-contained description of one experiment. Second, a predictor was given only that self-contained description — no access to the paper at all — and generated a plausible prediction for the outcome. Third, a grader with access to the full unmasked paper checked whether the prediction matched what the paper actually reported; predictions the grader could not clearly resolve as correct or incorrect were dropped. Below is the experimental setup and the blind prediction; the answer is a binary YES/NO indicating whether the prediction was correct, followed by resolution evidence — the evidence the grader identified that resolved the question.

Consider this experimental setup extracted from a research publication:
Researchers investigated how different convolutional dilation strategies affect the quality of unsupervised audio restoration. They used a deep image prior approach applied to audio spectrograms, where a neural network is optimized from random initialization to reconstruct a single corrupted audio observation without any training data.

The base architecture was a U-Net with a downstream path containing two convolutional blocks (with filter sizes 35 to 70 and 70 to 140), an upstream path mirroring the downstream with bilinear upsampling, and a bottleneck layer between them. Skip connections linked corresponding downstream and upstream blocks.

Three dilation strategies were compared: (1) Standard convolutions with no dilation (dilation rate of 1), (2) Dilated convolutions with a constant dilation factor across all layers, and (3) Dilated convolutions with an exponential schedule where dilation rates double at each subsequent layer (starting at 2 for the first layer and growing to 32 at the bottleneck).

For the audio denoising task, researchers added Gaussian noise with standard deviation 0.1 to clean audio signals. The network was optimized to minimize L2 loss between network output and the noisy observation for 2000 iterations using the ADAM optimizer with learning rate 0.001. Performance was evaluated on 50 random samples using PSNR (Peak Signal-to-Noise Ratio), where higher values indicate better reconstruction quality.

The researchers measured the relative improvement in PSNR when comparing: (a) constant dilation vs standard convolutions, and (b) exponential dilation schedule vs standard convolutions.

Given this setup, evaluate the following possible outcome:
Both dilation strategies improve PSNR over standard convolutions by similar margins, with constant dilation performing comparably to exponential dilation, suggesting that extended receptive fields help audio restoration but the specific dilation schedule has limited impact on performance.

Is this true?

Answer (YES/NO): NO